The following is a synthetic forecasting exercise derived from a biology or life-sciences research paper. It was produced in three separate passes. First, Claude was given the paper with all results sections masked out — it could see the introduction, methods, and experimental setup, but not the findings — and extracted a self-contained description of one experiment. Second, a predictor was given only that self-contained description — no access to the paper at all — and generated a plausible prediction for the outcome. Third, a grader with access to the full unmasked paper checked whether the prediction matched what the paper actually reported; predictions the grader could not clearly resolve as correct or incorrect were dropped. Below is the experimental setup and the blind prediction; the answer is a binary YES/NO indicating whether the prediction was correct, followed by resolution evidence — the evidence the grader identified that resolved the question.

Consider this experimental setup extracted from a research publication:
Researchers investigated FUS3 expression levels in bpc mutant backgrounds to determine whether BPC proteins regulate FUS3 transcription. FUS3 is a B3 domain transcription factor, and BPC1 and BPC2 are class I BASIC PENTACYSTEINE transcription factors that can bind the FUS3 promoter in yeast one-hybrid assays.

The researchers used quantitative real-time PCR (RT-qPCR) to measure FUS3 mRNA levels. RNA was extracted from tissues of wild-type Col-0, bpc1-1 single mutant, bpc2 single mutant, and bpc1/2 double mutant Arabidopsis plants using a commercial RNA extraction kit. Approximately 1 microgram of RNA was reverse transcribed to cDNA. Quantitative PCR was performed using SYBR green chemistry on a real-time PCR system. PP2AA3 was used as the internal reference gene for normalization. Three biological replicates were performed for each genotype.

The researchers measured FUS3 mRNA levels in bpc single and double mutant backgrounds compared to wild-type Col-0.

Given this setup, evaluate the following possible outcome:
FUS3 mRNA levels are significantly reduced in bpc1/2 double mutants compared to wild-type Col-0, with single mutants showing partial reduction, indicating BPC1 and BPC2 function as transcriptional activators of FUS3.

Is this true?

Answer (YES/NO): NO